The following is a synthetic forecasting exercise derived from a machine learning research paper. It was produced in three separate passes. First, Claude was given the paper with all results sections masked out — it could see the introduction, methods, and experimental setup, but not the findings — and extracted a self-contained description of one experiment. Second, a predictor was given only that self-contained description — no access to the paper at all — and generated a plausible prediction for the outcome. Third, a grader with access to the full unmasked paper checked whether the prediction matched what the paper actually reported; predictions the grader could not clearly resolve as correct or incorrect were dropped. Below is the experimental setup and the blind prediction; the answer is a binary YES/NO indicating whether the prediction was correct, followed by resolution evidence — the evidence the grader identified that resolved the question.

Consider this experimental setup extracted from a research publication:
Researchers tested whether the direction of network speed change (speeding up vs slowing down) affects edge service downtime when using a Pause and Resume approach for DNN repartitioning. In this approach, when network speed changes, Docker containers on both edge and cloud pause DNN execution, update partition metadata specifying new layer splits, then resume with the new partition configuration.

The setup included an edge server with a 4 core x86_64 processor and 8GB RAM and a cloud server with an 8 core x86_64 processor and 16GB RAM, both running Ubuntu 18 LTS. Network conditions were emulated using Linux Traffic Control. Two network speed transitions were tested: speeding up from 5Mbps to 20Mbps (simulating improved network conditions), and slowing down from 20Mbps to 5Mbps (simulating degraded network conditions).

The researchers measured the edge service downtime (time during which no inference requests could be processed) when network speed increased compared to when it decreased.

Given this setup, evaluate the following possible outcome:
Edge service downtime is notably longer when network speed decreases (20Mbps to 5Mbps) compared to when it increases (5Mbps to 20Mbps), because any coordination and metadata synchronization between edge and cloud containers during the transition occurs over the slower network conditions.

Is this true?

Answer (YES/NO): NO